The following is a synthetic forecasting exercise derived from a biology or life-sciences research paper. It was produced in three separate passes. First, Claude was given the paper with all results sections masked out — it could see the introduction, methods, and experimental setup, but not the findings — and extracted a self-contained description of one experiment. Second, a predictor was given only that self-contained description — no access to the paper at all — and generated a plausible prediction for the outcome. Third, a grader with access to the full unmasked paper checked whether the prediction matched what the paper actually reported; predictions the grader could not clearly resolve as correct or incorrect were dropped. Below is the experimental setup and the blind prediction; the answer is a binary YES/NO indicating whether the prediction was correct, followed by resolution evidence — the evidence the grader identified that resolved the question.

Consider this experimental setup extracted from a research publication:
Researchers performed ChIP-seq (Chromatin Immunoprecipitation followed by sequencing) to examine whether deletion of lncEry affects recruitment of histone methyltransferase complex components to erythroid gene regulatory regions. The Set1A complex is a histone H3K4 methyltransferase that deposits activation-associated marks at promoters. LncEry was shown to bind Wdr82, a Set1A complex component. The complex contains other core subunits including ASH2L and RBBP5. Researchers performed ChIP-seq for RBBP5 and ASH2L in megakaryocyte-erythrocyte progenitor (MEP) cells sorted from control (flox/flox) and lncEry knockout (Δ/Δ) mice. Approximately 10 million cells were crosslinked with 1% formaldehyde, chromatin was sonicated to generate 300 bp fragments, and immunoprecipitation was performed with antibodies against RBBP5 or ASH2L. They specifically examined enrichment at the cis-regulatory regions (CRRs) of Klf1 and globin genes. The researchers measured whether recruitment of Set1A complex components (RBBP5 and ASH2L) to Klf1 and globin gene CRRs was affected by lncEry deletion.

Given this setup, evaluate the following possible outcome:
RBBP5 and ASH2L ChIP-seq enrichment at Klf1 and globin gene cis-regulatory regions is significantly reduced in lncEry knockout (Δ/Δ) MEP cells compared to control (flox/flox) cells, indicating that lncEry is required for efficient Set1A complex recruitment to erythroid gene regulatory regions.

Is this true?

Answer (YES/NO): NO